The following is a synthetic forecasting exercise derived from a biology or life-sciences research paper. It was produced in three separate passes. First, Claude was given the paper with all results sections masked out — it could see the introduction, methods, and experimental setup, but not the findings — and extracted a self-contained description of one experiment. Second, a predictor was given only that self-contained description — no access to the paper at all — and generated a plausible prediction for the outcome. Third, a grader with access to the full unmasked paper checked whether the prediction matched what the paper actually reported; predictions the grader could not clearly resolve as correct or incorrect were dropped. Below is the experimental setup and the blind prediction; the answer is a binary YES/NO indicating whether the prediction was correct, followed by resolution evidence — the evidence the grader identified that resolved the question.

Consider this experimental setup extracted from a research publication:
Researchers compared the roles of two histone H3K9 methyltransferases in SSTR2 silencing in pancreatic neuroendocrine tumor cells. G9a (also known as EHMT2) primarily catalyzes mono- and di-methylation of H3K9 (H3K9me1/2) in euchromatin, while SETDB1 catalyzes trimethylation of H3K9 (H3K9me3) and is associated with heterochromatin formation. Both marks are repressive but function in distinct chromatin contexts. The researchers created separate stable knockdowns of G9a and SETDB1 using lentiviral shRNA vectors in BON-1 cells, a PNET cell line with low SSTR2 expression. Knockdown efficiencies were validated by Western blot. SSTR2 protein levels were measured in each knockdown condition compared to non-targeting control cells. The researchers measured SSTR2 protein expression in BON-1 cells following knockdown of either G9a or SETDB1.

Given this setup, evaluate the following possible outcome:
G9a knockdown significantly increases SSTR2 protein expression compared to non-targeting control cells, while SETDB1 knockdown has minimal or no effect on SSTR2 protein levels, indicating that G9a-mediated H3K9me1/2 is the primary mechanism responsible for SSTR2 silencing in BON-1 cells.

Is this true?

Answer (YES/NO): NO